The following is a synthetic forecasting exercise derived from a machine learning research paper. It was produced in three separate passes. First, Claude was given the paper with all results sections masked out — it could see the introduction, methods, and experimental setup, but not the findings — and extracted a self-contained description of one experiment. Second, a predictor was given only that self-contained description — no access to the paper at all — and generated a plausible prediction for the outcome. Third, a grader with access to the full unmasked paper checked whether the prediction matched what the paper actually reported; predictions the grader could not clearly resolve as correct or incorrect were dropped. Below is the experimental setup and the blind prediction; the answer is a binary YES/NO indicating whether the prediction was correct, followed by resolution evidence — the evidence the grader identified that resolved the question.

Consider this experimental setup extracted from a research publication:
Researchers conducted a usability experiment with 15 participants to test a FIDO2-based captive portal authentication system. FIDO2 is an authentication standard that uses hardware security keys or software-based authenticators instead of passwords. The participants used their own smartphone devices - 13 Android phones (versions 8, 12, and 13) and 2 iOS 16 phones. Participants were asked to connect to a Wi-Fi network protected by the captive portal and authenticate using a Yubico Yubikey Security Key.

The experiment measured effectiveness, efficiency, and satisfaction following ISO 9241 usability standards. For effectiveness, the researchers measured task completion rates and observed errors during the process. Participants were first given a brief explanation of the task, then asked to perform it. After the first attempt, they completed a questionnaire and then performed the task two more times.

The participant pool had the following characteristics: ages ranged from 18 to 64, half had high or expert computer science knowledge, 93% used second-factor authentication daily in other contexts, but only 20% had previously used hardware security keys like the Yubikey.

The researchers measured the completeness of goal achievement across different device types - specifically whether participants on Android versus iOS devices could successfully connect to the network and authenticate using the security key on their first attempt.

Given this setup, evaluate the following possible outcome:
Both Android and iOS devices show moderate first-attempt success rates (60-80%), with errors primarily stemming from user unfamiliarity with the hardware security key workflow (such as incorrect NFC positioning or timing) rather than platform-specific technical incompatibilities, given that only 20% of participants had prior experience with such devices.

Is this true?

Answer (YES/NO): NO